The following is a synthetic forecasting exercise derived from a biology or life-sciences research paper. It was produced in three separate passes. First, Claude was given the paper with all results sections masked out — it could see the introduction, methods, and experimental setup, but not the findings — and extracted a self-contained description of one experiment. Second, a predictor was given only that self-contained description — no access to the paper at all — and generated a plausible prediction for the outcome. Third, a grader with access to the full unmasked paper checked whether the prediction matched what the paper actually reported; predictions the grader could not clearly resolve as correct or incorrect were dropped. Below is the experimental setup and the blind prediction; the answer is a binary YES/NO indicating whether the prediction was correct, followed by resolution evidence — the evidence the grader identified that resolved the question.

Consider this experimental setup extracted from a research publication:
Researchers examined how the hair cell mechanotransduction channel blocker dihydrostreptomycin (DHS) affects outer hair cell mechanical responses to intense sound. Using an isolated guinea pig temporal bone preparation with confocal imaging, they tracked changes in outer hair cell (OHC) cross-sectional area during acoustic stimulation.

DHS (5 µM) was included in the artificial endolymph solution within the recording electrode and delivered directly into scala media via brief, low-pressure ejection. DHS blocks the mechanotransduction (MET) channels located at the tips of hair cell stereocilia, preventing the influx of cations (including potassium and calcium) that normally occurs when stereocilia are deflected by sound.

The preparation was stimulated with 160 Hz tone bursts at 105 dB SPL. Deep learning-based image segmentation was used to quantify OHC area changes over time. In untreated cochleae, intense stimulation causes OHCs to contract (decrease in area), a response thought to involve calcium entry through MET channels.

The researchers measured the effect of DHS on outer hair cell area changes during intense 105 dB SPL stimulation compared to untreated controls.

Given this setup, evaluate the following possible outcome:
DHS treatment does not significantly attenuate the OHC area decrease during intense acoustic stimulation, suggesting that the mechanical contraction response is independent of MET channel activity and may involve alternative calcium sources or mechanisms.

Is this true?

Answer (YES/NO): NO